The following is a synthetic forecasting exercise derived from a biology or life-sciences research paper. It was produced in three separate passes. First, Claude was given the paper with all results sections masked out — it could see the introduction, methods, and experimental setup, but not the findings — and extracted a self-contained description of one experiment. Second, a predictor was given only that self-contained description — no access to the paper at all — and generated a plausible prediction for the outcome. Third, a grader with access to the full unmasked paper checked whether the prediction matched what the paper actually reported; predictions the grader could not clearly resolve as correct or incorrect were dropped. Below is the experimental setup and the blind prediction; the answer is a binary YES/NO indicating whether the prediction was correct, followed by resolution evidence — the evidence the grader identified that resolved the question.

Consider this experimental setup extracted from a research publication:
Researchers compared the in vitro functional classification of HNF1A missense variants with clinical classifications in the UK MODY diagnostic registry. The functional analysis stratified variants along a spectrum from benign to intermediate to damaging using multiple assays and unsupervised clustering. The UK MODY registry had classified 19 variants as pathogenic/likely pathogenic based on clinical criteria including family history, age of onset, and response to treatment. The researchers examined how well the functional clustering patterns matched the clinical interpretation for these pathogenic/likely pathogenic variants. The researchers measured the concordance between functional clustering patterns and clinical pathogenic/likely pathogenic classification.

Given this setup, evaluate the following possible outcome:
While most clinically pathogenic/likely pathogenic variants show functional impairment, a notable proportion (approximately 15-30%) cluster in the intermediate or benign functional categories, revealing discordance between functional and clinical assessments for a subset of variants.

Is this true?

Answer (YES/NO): NO